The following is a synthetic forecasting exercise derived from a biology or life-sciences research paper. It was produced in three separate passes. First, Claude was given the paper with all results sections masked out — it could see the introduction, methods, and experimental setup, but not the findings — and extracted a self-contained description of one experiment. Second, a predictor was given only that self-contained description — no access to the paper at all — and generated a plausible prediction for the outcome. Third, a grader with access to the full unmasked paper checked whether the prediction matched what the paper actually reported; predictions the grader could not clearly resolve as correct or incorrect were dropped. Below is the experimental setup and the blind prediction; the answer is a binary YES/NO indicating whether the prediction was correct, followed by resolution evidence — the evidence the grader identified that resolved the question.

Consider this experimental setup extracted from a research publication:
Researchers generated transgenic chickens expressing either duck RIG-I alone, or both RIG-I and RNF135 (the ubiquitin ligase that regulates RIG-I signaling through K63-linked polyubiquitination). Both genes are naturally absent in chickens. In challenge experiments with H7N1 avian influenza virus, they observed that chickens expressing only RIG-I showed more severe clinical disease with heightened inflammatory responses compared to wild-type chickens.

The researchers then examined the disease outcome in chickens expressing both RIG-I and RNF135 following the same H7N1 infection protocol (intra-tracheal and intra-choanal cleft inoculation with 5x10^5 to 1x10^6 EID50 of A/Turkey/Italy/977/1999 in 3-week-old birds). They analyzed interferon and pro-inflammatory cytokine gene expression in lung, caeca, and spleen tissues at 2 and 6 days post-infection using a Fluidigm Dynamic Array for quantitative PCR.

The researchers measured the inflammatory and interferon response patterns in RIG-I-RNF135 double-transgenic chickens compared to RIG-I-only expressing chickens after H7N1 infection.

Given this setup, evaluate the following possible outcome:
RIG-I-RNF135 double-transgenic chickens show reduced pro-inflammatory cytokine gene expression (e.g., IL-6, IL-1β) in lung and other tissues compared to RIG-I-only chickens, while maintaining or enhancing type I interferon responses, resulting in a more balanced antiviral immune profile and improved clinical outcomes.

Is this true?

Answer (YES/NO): NO